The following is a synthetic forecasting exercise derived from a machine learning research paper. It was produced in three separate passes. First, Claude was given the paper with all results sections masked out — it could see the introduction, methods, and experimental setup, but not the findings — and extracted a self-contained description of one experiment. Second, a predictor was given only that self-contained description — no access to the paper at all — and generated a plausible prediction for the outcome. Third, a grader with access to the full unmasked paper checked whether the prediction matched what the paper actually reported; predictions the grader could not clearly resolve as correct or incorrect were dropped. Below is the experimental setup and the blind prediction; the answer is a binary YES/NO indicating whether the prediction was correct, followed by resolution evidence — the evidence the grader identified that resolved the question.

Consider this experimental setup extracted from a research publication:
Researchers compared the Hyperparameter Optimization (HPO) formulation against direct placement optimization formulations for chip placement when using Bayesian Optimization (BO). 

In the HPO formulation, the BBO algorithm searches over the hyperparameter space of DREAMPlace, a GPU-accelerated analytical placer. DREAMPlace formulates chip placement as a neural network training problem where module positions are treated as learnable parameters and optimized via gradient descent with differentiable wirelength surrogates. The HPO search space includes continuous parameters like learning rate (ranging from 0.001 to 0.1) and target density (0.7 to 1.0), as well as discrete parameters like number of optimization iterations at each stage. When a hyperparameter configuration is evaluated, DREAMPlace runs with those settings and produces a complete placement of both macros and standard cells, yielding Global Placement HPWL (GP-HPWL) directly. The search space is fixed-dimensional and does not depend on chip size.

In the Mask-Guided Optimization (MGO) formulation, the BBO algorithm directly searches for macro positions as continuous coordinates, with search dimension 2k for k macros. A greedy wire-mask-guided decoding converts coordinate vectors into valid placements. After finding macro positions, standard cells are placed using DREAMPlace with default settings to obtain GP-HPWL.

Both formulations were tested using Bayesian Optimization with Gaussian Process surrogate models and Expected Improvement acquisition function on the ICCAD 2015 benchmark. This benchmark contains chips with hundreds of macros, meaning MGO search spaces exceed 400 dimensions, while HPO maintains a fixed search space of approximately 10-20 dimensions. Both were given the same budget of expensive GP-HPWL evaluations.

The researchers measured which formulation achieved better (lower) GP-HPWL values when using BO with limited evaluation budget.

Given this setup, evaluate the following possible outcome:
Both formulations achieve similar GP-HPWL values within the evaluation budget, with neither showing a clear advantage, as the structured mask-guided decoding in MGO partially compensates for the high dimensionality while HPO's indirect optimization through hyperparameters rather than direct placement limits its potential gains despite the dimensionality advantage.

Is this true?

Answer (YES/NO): NO